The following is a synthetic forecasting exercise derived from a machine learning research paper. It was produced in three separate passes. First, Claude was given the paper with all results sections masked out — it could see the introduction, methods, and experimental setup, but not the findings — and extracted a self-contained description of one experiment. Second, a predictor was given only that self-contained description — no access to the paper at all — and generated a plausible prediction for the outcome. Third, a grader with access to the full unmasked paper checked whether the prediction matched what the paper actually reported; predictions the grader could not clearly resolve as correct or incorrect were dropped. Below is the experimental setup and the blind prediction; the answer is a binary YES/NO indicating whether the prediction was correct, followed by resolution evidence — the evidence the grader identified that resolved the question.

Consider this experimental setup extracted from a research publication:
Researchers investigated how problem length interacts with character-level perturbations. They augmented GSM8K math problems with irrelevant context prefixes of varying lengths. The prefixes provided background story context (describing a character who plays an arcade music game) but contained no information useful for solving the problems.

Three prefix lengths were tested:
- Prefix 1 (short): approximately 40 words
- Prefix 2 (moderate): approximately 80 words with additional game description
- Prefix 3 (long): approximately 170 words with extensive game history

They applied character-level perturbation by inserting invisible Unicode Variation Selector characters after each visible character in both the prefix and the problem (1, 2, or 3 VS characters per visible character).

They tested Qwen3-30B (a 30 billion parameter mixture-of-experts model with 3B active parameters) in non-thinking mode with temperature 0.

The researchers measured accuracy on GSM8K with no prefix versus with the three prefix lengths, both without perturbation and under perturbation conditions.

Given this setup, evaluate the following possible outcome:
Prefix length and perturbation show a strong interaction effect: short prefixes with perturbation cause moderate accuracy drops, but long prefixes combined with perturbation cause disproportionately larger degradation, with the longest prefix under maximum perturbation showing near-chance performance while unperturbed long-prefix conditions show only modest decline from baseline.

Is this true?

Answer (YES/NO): YES